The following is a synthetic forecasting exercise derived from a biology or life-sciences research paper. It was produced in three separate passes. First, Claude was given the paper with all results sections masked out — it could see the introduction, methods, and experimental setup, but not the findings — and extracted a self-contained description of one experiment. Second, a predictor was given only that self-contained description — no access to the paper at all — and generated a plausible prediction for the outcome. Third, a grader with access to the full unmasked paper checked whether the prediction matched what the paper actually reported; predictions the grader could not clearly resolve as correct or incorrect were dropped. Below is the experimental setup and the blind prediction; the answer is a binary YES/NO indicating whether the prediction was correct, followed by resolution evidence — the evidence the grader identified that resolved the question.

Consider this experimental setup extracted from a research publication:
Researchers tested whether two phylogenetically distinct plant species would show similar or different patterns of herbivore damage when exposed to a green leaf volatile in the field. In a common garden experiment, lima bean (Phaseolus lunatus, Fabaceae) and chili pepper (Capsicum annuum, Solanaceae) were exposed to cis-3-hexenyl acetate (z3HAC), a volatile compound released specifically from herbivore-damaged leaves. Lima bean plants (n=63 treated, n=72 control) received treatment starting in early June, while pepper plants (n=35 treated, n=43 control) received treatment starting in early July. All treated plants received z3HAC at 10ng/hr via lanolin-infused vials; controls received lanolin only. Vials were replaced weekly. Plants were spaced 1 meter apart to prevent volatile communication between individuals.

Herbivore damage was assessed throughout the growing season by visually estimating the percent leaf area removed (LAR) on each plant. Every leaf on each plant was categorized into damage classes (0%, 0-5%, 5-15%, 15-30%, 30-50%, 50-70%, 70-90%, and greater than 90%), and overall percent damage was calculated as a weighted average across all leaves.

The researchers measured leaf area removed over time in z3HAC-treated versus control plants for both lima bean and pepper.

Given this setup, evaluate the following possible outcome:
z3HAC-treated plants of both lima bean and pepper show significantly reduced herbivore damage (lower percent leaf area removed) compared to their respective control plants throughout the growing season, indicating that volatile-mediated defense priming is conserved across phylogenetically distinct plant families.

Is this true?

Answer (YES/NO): NO